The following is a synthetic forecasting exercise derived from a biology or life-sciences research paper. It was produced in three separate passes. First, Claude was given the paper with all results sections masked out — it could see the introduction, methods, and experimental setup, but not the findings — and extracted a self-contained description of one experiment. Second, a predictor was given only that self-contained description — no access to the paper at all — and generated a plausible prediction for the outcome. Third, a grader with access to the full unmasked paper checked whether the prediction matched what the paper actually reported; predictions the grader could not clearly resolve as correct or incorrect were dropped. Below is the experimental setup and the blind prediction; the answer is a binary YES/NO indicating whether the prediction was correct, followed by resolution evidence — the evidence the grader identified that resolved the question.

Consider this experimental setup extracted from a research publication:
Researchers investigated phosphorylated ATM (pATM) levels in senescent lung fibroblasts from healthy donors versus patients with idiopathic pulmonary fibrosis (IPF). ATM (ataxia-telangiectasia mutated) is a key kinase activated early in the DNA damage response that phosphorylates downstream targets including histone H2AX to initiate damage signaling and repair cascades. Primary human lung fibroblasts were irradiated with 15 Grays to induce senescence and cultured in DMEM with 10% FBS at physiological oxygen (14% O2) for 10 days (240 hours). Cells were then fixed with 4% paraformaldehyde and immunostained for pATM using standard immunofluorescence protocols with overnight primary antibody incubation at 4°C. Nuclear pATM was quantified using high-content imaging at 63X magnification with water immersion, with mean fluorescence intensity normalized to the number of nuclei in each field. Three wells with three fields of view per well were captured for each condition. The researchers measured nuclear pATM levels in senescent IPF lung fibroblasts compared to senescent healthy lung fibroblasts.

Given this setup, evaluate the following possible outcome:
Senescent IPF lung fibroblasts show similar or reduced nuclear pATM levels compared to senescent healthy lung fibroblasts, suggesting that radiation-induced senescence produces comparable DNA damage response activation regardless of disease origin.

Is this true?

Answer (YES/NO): YES